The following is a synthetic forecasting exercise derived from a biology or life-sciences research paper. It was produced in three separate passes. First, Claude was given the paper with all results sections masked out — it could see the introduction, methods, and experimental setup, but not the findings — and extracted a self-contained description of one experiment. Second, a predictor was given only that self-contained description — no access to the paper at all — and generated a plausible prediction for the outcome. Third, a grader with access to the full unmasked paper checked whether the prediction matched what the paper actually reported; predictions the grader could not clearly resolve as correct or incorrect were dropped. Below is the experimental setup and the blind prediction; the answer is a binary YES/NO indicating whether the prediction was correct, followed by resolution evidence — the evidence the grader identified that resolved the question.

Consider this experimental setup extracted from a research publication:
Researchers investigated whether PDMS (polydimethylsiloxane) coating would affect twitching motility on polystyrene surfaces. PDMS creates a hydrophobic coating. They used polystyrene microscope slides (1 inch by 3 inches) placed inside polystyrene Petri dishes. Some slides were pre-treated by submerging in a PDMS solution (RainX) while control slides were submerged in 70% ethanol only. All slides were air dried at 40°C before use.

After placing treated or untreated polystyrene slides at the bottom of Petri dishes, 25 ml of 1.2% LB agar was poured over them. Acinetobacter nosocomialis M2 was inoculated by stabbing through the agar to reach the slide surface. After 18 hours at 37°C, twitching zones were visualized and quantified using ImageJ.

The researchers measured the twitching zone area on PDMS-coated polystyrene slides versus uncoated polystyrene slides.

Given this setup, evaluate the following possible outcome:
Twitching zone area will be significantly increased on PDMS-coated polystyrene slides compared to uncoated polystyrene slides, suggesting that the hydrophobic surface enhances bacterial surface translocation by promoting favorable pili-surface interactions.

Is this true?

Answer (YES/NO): NO